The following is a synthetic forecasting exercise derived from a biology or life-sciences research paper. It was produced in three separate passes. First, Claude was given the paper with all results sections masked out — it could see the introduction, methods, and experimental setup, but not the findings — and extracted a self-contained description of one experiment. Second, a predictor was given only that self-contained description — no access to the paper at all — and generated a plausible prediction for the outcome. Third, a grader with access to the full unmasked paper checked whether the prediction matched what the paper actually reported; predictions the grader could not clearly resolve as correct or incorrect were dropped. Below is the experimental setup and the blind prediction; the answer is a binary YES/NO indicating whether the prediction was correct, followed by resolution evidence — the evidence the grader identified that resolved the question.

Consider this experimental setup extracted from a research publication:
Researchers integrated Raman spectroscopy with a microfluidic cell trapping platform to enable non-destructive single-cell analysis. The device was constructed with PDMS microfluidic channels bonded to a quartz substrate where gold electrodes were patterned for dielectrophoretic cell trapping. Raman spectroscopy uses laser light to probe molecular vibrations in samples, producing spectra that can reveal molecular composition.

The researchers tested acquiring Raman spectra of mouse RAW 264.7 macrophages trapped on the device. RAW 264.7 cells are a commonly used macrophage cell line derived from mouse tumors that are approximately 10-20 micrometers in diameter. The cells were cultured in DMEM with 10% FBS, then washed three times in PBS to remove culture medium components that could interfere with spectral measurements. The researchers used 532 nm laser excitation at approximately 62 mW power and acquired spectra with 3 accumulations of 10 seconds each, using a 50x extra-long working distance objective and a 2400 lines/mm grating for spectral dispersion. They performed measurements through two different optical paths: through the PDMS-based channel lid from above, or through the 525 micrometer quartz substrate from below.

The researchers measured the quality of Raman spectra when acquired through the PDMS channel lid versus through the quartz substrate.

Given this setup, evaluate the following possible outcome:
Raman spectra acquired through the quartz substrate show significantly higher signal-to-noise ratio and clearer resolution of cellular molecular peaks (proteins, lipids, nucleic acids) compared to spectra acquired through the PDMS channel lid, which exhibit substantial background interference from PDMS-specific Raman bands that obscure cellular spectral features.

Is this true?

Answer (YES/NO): YES